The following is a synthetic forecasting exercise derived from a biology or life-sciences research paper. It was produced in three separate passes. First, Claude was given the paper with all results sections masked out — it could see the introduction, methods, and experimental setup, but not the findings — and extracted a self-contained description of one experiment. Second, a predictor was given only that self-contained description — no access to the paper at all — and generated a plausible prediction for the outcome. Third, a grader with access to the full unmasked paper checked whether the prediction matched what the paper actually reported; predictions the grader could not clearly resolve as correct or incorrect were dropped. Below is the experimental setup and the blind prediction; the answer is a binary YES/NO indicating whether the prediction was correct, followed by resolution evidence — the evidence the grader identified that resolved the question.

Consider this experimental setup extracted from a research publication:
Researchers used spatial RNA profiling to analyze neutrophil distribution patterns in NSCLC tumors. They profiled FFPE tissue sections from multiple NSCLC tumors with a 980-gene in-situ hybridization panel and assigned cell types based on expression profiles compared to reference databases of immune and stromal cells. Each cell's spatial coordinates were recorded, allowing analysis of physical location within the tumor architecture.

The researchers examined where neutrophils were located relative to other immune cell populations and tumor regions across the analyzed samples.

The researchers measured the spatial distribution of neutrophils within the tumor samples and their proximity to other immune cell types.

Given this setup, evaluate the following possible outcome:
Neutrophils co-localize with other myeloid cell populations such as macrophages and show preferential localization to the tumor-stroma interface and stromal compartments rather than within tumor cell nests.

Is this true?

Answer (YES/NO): NO